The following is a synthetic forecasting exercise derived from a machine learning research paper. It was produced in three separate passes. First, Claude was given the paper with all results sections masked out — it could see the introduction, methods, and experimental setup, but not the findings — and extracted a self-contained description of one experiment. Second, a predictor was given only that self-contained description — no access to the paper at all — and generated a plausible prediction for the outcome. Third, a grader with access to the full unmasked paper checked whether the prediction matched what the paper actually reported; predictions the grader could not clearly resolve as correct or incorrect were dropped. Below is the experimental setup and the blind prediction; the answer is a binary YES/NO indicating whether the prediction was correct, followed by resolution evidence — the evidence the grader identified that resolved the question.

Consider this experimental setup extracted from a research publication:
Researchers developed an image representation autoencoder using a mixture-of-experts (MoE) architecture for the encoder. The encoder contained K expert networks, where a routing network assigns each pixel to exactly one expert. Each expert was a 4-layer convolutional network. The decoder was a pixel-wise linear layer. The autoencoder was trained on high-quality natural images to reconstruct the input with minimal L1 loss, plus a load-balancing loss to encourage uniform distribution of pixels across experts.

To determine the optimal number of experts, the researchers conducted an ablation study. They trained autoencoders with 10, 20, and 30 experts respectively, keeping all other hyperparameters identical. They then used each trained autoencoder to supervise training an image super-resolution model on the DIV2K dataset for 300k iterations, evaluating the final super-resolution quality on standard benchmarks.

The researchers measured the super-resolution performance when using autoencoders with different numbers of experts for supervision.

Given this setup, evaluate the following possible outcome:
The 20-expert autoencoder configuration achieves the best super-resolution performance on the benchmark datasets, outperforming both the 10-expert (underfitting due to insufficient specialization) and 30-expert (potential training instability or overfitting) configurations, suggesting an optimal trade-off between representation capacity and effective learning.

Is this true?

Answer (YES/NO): YES